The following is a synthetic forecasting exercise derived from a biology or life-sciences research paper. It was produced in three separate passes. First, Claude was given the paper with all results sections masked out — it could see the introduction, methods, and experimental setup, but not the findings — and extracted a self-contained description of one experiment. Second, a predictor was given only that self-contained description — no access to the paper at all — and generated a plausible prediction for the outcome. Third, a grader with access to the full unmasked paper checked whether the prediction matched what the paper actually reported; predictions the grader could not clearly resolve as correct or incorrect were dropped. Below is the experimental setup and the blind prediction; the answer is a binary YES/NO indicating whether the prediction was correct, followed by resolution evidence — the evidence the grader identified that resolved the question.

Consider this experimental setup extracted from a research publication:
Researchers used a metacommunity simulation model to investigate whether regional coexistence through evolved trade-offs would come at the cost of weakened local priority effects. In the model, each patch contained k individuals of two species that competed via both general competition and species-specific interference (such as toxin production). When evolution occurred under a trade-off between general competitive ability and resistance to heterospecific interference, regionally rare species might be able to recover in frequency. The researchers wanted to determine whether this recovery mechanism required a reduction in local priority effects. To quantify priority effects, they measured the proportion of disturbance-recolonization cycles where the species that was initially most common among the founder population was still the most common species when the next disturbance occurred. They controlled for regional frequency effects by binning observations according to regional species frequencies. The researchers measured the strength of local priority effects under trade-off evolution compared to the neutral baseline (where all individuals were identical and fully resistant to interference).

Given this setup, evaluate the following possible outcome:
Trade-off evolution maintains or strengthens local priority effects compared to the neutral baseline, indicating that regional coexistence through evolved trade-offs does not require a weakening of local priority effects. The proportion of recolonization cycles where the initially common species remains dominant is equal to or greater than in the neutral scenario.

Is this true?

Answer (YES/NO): YES